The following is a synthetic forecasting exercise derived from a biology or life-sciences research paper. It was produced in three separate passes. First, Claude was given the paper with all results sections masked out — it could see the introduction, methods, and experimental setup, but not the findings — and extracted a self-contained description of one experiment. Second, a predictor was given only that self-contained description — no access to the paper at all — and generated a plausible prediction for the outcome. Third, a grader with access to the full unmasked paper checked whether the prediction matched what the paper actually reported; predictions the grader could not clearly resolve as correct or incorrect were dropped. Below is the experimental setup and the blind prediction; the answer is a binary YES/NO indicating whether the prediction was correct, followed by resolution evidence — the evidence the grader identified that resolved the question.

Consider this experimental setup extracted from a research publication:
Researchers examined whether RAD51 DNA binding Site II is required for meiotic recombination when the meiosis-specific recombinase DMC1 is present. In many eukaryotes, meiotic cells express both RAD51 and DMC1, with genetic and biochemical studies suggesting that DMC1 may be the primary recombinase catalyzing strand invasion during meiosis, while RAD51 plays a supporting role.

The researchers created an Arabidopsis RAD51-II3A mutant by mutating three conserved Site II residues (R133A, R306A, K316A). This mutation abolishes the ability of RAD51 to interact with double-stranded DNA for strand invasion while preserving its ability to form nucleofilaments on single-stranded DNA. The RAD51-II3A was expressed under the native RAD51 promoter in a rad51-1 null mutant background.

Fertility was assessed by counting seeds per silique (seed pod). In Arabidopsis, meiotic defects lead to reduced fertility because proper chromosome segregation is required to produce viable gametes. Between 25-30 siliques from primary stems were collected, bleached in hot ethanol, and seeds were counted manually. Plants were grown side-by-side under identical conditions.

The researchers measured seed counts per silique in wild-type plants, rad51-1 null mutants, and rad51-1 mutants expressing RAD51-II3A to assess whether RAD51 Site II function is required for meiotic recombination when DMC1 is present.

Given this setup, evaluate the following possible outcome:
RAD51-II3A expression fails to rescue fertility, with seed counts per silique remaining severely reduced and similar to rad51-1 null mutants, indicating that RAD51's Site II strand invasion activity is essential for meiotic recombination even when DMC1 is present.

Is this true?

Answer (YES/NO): NO